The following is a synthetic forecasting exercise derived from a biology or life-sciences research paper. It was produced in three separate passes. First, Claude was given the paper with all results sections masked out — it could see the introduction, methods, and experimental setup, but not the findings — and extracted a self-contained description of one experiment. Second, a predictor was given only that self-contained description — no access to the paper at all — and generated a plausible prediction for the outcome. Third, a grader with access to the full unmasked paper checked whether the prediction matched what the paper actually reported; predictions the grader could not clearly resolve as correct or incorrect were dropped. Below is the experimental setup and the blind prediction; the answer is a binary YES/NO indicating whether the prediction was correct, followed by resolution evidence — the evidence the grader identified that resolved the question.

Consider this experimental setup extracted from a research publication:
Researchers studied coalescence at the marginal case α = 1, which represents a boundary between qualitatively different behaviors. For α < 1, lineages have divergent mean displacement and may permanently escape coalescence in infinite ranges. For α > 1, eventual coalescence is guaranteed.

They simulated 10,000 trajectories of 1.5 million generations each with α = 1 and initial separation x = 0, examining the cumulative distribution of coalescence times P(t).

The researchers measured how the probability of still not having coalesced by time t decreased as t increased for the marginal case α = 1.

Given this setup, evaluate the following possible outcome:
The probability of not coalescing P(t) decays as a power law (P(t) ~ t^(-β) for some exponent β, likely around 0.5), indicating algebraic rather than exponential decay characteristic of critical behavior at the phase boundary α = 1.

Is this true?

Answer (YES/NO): NO